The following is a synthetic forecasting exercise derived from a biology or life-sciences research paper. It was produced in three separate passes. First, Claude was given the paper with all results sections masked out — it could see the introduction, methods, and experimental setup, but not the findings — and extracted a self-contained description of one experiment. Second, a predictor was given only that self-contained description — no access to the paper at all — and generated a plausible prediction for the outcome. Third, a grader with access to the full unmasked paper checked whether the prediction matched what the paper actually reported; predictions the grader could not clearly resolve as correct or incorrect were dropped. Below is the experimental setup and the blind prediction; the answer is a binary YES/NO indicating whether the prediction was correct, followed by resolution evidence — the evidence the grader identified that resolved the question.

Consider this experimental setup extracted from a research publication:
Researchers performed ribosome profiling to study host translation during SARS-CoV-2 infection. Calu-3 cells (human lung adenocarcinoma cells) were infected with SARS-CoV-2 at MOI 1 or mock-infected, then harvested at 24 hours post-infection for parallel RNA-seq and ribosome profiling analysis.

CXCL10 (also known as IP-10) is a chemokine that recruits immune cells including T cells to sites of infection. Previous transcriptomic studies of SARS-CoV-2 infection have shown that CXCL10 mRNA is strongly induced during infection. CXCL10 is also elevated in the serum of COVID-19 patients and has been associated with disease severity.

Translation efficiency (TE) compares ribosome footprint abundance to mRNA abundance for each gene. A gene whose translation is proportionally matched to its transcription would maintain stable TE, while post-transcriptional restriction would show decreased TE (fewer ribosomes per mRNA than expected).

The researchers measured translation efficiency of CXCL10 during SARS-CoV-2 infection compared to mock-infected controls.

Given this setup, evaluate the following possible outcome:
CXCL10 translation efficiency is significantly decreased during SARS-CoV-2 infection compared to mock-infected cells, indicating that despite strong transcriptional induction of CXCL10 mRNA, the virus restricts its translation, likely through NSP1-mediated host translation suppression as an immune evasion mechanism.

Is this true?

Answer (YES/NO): NO